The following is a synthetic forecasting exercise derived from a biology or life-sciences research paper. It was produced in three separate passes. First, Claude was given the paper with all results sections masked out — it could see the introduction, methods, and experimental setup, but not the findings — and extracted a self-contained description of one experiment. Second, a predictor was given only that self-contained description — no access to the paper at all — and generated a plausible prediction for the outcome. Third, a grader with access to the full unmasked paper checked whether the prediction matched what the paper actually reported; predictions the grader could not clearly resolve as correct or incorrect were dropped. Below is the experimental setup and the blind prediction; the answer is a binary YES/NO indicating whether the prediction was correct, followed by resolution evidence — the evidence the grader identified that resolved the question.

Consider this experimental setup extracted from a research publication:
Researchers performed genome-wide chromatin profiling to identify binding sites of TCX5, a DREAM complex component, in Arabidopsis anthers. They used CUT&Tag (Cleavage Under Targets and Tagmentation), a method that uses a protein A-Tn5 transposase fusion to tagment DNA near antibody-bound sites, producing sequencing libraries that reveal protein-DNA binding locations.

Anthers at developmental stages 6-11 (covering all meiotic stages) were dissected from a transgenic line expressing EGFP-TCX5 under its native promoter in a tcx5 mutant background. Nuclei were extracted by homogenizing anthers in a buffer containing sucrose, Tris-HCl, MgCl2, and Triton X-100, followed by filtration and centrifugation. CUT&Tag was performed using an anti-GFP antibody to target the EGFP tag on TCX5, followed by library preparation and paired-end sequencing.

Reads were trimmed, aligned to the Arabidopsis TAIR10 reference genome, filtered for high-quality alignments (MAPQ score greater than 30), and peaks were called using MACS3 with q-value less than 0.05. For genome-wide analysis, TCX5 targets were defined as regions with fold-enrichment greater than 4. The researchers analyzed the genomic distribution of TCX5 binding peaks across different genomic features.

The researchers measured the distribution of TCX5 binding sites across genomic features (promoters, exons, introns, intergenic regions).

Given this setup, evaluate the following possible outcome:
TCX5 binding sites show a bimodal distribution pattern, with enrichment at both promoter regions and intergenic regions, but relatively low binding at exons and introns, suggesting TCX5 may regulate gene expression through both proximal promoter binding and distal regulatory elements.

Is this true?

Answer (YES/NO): NO